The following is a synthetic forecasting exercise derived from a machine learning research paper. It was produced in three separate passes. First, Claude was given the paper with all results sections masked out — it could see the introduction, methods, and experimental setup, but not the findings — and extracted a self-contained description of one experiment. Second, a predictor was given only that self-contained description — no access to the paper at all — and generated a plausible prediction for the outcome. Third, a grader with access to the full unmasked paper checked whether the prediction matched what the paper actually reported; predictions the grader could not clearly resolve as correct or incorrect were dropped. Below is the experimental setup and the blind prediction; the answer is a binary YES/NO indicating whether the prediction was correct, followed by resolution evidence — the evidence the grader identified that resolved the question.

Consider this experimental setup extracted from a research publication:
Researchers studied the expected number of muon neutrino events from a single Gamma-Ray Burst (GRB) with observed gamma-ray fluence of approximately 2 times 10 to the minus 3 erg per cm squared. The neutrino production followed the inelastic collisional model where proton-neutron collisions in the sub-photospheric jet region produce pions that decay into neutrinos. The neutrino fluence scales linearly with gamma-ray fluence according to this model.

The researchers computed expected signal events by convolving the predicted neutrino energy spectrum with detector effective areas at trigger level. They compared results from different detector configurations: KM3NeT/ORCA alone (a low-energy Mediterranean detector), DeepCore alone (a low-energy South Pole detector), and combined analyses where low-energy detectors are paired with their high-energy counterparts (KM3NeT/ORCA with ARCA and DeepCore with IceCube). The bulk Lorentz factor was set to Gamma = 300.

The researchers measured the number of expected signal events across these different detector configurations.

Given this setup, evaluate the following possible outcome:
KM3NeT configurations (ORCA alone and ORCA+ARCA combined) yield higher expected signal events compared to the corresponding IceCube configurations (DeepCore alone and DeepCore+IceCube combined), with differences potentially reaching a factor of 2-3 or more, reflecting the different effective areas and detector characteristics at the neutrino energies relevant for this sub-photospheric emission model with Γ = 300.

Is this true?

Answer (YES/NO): NO